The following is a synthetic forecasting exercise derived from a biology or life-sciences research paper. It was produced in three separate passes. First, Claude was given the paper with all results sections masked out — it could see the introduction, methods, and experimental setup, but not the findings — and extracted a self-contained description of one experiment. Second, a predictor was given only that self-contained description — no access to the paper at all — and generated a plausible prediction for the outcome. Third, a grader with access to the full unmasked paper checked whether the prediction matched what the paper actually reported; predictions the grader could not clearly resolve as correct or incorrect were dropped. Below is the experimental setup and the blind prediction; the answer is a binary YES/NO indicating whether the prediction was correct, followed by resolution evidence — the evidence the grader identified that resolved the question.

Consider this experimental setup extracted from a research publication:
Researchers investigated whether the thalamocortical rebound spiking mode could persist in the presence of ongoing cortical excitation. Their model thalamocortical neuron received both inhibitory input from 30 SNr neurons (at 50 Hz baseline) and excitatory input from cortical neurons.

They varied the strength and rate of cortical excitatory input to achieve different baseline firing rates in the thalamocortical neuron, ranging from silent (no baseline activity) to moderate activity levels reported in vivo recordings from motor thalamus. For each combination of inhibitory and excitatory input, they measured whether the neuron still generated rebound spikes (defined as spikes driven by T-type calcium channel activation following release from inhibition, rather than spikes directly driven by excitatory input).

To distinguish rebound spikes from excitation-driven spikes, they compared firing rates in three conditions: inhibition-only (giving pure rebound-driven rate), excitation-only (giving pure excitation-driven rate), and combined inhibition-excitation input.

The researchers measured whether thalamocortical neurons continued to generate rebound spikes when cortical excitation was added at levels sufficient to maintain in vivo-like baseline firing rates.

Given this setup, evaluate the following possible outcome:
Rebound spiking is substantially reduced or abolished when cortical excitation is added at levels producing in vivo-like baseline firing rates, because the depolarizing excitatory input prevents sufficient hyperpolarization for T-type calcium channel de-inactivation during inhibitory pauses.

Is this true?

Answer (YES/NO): NO